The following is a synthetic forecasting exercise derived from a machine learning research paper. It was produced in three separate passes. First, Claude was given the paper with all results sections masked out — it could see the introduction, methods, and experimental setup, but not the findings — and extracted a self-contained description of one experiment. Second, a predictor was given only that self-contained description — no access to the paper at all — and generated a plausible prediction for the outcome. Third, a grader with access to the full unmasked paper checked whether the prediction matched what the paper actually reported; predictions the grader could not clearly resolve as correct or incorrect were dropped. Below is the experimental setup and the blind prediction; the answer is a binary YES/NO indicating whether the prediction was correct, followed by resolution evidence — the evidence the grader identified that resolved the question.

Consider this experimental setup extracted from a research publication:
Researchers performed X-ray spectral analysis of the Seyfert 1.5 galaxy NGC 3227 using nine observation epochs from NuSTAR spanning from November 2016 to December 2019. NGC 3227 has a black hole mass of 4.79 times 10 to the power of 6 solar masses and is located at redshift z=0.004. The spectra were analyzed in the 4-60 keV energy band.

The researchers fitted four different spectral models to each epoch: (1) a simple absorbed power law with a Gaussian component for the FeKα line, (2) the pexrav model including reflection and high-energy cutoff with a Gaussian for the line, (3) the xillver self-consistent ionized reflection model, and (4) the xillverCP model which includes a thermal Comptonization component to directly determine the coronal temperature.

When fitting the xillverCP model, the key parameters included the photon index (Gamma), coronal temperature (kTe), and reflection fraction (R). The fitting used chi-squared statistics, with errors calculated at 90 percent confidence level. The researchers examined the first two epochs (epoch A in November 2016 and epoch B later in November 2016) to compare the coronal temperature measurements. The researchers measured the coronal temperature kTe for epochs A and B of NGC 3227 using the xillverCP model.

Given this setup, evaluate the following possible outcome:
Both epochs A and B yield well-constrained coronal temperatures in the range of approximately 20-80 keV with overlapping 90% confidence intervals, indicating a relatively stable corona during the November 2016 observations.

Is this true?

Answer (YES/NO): YES